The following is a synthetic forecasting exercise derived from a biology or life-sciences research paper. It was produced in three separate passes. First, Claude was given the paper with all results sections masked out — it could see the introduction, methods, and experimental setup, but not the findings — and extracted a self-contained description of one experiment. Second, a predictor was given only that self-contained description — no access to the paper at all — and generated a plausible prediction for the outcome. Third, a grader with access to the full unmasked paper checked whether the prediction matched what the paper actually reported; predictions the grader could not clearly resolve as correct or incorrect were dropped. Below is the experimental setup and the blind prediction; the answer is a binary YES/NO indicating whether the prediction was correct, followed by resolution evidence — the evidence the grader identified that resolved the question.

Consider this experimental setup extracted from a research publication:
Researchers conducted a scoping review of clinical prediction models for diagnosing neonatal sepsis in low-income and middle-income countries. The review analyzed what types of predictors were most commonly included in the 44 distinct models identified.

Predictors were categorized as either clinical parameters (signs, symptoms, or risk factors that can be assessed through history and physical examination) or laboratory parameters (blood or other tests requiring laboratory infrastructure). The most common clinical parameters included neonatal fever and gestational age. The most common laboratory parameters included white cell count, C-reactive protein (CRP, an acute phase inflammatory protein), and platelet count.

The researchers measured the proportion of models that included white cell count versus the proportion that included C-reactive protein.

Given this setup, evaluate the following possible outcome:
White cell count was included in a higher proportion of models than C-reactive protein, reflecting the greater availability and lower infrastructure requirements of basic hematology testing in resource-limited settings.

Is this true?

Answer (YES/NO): YES